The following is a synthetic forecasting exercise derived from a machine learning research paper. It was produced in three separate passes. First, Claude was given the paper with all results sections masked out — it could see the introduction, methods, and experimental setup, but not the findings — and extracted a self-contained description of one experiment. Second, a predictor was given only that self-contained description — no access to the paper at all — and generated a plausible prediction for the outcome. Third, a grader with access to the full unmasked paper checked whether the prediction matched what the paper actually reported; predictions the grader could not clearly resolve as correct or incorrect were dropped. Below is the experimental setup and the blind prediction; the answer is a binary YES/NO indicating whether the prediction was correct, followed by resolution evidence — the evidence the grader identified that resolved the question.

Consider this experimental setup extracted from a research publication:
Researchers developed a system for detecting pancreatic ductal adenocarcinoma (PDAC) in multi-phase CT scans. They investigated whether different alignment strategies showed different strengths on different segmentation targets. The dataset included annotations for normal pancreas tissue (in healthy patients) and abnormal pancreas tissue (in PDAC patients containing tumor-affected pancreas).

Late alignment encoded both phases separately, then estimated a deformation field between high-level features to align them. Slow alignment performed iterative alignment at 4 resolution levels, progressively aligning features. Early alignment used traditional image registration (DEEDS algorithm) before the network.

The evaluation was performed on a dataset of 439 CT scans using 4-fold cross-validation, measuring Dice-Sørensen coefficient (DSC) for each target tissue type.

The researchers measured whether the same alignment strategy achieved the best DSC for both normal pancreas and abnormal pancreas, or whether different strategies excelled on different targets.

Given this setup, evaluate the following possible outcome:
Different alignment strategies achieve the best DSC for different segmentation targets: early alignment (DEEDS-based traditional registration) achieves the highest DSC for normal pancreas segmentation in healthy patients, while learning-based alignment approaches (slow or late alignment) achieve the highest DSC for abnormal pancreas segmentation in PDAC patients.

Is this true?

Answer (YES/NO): NO